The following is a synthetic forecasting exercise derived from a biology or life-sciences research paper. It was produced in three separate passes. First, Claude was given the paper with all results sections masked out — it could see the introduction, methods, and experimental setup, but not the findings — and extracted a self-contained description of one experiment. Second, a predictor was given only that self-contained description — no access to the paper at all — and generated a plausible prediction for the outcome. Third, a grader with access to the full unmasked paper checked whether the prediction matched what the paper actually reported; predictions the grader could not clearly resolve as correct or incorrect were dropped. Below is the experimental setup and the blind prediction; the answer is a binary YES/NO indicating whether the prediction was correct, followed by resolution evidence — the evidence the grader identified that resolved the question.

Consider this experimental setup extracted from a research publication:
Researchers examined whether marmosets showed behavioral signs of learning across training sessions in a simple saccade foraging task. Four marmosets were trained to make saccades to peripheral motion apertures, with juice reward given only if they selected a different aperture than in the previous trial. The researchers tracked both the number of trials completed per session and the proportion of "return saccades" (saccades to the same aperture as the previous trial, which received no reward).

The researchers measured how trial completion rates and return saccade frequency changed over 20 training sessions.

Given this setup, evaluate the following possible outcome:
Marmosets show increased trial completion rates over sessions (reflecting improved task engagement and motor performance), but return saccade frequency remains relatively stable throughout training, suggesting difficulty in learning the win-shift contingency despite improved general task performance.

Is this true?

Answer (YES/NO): YES